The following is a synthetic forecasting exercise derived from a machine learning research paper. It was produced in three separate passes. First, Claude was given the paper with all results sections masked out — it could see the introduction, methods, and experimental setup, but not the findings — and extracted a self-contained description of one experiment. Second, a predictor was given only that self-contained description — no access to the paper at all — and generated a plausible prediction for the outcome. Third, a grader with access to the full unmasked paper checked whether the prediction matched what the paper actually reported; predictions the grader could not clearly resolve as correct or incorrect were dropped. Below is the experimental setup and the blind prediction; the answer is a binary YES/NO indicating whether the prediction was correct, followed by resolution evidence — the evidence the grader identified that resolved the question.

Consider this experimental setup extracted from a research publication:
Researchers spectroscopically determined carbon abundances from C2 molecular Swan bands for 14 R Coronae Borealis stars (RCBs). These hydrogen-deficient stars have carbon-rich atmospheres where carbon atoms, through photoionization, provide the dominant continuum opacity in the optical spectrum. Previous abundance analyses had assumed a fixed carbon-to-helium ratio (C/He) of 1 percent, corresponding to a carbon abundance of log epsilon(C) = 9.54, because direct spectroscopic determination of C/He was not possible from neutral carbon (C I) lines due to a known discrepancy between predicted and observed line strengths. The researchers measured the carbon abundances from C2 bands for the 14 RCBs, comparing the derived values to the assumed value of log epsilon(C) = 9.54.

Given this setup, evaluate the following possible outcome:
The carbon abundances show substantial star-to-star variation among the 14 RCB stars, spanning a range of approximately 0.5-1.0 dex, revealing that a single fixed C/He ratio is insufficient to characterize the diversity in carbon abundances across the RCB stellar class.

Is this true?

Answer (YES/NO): NO